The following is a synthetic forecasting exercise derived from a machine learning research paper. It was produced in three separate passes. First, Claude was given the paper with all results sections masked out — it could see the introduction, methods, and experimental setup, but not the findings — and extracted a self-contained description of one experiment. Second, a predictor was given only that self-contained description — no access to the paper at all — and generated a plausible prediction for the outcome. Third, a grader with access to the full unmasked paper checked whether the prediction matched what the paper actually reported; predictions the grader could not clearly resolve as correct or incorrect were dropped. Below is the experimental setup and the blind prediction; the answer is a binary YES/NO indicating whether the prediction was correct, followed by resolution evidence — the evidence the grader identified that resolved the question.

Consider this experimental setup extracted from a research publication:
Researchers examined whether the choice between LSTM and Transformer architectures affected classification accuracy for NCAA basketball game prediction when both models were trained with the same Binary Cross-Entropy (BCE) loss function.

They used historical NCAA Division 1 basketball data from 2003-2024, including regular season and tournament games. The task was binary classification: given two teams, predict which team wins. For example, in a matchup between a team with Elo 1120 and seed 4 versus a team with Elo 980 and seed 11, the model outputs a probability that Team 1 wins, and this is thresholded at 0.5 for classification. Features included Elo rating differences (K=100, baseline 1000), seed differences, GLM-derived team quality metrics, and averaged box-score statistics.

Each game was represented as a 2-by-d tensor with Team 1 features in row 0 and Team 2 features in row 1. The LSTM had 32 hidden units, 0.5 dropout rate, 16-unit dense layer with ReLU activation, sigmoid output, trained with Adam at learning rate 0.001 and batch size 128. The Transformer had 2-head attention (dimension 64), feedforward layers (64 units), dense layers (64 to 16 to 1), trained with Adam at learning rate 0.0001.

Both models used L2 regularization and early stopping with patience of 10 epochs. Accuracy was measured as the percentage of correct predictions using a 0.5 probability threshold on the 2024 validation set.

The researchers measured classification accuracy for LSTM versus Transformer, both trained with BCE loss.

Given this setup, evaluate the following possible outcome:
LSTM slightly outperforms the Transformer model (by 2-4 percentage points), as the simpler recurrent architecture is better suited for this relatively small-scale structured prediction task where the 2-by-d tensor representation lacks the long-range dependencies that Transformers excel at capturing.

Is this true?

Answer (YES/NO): NO